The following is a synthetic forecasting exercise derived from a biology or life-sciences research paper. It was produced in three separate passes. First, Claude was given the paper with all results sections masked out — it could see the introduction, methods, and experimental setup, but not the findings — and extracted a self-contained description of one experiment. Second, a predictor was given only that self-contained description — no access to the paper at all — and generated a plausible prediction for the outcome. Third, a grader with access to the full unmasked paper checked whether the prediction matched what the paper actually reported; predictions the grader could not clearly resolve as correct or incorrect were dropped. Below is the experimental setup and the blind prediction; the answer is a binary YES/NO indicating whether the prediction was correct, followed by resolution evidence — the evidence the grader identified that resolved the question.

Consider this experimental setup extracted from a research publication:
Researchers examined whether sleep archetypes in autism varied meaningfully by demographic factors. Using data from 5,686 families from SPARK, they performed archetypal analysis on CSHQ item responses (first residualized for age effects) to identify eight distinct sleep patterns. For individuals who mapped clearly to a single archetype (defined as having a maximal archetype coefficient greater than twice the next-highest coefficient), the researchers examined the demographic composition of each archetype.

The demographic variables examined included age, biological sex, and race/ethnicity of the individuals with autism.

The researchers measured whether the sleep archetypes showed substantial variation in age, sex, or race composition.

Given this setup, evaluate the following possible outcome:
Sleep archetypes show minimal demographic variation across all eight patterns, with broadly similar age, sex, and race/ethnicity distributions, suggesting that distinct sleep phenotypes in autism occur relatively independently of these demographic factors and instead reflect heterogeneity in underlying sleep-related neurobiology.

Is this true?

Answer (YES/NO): YES